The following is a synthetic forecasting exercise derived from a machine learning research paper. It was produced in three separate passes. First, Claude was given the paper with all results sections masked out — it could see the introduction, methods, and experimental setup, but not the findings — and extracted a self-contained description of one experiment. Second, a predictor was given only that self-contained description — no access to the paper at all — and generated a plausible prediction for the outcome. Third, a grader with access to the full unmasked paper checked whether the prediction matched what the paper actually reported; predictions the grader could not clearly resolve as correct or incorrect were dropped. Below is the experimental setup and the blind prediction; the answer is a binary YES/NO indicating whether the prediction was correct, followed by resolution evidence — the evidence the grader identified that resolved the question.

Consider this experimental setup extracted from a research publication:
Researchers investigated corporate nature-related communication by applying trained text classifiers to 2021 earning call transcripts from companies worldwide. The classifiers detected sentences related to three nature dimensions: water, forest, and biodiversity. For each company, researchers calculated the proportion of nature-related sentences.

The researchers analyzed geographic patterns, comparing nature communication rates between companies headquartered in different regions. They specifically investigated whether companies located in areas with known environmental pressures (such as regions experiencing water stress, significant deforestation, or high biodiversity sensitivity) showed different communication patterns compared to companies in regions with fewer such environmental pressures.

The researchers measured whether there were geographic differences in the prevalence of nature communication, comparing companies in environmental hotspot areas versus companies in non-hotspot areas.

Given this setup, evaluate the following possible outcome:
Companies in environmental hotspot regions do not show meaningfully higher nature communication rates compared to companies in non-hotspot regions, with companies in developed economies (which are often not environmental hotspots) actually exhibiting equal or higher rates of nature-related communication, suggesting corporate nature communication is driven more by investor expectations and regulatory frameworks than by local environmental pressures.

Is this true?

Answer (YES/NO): NO